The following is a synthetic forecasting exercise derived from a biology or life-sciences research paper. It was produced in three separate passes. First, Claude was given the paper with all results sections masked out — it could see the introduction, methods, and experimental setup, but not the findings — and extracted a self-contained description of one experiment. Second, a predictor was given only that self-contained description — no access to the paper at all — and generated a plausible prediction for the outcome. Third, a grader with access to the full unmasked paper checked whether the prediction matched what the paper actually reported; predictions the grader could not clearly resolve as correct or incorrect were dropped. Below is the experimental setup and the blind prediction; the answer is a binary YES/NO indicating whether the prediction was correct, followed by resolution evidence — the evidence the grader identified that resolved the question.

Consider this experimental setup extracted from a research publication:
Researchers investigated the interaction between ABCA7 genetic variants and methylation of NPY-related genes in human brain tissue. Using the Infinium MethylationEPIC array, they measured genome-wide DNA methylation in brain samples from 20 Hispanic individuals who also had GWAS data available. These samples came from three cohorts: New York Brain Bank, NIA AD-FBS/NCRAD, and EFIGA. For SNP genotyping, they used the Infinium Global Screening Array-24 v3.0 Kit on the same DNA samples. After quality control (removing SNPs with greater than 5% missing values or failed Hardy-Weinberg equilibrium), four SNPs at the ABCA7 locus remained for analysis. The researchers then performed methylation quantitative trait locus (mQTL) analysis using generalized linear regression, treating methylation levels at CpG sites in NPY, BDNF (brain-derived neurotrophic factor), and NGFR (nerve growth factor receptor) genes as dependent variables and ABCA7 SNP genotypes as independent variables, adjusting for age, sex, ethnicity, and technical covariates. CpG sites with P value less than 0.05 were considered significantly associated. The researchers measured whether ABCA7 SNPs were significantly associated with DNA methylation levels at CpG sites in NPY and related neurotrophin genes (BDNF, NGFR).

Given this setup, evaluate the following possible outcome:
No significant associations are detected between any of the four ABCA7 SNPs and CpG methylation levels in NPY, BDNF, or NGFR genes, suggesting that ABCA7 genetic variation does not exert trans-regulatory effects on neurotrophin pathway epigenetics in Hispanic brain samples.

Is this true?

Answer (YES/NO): NO